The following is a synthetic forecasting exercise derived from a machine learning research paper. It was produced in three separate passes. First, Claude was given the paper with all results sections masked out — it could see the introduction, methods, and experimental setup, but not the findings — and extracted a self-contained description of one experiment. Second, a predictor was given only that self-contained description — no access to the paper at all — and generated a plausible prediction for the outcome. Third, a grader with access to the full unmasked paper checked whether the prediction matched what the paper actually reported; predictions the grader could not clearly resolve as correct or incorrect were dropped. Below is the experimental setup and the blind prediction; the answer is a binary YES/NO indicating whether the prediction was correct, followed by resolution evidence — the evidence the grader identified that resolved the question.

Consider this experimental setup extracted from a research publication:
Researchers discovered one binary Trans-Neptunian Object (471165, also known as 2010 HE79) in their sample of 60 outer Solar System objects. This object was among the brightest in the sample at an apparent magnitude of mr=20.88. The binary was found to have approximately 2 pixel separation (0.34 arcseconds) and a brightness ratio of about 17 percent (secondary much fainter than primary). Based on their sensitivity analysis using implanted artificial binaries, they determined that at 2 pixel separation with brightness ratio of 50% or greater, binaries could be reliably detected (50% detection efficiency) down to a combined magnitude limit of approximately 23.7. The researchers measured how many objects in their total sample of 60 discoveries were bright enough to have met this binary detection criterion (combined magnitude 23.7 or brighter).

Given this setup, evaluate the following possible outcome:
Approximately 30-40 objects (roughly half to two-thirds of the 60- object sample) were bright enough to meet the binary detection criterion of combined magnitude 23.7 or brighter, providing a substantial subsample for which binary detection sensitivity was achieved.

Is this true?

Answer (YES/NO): NO